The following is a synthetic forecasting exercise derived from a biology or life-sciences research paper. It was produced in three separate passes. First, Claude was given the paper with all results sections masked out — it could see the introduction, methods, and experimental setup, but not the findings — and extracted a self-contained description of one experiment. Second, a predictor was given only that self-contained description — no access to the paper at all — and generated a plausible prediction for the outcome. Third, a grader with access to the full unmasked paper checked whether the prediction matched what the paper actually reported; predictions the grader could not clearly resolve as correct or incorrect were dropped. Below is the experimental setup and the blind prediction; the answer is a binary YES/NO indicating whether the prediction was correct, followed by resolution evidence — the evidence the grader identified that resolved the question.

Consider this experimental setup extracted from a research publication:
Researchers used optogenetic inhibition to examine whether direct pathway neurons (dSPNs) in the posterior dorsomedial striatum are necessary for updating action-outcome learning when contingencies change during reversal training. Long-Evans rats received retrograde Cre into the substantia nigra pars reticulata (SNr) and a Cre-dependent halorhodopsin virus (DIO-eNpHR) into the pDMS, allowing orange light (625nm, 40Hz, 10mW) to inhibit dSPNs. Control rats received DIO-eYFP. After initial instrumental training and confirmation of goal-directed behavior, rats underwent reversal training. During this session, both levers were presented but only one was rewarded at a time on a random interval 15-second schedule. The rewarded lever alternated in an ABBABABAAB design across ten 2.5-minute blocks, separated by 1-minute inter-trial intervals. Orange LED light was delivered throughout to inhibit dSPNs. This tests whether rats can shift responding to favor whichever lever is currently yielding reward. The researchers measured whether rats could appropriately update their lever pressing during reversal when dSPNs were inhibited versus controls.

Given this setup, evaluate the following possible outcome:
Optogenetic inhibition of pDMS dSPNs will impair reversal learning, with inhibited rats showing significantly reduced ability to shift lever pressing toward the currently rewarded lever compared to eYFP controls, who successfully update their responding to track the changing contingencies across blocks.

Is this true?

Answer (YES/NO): NO